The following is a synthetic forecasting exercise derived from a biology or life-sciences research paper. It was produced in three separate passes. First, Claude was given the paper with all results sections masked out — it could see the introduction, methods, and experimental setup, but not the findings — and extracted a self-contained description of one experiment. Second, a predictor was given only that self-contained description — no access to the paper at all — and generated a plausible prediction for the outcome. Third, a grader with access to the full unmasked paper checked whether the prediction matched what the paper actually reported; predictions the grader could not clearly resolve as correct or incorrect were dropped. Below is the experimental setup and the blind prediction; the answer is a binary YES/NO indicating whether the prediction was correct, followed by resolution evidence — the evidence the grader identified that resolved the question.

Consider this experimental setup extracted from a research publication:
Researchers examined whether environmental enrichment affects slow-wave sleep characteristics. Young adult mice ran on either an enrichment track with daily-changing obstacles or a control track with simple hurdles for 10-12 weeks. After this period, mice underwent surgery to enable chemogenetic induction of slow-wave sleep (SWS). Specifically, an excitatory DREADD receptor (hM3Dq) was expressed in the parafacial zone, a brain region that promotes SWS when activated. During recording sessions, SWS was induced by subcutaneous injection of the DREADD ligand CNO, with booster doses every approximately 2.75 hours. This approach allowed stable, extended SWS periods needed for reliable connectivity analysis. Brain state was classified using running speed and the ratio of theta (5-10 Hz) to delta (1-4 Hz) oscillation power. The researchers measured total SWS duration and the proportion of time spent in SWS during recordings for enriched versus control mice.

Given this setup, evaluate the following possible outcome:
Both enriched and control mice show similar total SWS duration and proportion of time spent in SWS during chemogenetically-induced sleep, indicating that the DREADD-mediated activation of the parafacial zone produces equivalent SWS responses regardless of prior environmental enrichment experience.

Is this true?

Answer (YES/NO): YES